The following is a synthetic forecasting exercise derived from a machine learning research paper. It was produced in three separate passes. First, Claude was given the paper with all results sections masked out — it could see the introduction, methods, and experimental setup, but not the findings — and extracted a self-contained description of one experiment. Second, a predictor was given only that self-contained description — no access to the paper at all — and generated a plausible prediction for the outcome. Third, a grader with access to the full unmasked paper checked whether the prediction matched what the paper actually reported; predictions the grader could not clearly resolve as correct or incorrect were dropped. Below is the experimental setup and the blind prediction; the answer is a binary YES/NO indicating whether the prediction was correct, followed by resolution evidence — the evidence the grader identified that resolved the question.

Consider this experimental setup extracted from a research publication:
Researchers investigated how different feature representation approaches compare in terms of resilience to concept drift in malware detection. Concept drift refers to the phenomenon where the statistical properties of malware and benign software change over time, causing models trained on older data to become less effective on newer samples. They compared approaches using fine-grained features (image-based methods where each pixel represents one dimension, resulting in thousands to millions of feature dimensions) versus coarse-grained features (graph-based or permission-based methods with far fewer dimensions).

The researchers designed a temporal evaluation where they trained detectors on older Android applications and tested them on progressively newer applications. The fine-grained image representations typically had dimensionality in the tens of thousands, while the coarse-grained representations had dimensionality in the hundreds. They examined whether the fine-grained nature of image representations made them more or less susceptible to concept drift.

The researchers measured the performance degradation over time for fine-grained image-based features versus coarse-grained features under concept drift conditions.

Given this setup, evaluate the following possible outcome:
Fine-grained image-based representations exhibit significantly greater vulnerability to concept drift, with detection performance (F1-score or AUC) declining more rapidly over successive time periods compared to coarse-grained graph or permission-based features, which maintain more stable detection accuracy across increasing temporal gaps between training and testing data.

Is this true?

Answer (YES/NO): YES